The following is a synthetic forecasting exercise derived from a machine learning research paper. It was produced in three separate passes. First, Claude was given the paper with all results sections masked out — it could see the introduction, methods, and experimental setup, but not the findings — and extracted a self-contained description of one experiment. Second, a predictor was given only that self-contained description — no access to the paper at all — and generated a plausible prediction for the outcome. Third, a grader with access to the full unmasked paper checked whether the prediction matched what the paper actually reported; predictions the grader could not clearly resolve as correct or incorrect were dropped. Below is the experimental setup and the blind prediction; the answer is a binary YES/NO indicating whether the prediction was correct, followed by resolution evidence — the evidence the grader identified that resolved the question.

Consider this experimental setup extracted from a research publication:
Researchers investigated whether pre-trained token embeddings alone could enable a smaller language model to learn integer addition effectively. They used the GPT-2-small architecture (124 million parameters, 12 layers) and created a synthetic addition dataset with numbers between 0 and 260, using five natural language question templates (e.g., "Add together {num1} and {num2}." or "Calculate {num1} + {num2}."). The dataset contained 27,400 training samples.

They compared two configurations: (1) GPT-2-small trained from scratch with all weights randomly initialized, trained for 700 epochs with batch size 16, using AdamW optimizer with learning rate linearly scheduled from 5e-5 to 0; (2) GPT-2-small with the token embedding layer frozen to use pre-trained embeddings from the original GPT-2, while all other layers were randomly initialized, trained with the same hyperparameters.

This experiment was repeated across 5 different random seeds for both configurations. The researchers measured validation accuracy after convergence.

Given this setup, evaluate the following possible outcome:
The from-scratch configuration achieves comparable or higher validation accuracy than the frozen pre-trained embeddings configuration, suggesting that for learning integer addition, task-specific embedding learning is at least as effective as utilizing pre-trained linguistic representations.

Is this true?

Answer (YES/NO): NO